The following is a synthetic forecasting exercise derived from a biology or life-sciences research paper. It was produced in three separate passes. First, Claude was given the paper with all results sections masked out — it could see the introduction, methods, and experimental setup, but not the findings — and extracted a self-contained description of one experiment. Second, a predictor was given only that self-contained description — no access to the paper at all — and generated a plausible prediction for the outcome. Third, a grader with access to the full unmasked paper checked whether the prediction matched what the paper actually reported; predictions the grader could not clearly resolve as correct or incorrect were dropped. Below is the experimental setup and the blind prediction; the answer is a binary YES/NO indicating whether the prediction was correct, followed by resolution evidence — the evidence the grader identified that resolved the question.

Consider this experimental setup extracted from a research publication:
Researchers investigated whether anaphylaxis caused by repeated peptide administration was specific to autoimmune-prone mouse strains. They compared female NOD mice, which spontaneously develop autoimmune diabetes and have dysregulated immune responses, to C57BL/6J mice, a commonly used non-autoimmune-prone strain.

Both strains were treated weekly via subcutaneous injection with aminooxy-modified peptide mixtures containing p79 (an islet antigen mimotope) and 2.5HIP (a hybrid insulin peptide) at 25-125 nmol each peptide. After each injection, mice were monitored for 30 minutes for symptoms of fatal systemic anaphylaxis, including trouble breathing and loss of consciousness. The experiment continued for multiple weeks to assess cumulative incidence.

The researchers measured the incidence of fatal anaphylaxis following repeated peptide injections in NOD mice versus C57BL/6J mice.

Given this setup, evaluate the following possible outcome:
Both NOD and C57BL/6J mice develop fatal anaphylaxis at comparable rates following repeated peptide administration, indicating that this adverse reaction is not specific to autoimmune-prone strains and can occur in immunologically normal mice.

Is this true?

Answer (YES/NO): NO